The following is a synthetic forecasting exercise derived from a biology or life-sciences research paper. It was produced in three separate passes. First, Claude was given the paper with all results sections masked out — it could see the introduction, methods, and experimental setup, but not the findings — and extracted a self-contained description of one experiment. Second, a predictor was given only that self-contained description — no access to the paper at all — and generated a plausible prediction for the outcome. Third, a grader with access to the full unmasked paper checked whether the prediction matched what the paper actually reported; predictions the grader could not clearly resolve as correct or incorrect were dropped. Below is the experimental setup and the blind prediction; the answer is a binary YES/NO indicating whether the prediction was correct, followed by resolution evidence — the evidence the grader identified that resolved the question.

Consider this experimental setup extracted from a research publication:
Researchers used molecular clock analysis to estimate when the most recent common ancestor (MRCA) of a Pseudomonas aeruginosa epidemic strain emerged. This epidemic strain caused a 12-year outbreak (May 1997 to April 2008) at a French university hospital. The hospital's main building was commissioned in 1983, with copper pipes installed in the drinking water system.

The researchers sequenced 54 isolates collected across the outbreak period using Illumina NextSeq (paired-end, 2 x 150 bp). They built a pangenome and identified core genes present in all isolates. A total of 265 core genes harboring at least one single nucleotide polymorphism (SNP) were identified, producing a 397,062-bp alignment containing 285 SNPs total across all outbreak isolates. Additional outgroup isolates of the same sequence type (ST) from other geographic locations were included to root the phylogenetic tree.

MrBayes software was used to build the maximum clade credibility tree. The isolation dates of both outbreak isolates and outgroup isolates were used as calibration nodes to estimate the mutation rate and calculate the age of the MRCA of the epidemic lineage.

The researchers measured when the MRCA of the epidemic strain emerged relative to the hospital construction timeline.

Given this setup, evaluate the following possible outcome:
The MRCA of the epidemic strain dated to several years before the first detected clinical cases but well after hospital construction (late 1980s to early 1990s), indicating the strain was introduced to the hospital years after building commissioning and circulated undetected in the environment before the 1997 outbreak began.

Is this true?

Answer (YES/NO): NO